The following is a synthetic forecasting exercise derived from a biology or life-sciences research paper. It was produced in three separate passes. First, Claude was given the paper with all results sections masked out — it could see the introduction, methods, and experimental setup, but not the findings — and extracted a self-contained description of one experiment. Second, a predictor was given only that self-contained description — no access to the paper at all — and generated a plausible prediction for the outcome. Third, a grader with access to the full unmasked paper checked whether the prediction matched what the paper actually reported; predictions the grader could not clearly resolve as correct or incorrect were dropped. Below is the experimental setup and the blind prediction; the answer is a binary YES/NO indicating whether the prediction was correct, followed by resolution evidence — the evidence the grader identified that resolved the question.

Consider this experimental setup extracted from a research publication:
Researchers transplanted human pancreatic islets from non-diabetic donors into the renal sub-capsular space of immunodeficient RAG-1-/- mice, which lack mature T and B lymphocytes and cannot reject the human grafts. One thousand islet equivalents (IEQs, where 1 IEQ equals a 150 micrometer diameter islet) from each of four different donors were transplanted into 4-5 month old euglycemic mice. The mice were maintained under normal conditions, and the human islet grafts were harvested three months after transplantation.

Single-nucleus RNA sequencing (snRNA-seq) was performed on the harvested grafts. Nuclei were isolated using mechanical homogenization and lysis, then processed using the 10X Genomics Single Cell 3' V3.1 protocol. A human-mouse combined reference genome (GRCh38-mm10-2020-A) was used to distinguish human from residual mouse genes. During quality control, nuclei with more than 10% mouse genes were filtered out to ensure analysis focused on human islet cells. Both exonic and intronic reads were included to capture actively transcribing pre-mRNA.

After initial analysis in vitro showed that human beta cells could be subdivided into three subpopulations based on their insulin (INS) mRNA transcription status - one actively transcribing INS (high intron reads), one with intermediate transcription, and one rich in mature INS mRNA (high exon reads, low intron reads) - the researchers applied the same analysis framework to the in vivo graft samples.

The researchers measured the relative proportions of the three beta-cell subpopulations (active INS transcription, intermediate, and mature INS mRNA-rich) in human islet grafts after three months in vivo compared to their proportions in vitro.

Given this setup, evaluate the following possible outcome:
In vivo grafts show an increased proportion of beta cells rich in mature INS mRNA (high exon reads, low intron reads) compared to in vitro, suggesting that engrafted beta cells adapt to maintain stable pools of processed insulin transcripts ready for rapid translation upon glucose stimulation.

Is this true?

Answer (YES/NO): YES